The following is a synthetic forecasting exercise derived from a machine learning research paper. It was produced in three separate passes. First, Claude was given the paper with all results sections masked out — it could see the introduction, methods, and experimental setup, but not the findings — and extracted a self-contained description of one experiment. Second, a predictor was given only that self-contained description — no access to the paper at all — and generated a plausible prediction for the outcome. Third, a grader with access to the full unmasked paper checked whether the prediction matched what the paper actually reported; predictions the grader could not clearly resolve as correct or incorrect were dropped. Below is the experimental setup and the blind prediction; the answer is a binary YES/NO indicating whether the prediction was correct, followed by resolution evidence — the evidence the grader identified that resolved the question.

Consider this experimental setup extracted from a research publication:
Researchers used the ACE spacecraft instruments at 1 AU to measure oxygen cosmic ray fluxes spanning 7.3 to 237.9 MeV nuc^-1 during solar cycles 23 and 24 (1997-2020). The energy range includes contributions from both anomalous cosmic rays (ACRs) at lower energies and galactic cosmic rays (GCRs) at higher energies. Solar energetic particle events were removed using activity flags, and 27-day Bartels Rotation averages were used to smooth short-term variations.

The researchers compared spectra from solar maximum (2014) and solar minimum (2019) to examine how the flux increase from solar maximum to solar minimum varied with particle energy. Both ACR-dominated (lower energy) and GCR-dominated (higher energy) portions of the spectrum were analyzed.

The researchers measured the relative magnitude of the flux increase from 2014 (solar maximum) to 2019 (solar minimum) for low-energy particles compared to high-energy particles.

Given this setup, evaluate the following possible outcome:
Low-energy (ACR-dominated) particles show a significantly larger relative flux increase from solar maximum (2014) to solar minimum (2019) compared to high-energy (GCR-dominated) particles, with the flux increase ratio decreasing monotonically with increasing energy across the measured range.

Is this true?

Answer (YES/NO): NO